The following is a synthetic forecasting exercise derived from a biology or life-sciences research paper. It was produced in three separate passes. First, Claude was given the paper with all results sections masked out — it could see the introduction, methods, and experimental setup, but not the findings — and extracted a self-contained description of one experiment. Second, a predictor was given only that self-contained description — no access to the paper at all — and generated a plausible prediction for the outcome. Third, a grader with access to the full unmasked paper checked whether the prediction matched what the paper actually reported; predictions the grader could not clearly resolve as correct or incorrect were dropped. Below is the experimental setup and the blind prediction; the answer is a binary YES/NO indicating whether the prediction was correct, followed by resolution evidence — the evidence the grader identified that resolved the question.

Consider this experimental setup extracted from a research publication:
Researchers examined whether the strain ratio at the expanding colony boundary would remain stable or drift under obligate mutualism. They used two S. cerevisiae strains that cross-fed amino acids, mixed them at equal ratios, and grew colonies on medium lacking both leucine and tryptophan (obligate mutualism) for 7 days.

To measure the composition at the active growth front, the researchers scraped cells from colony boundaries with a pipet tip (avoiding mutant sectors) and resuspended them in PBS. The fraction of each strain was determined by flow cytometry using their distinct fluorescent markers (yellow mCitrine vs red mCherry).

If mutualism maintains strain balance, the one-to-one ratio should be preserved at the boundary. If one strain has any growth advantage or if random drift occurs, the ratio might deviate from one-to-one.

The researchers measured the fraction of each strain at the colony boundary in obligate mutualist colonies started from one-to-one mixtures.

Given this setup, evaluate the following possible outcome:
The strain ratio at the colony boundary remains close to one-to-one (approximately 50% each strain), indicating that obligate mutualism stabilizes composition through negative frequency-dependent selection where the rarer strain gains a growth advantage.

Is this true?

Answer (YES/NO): YES